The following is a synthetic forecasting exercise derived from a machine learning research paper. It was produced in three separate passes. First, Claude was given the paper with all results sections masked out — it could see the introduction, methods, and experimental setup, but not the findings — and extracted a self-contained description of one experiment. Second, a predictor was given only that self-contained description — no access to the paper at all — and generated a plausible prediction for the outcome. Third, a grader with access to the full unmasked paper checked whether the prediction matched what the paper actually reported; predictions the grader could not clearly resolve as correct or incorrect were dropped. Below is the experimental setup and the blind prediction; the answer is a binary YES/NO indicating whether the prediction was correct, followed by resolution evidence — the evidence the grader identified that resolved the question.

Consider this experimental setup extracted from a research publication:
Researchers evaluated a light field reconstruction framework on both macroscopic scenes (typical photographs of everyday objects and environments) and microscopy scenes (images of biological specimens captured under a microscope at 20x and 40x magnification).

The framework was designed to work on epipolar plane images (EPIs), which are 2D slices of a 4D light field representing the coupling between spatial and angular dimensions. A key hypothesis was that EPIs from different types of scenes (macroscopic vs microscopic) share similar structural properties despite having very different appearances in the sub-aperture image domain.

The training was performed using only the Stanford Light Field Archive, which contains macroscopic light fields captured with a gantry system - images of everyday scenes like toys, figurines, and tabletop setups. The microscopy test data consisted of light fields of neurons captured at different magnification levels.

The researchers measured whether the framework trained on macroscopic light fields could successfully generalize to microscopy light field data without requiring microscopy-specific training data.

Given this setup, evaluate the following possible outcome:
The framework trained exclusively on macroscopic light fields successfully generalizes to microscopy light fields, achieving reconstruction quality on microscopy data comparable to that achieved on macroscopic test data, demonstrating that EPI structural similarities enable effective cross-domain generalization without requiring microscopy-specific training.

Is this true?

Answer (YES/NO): NO